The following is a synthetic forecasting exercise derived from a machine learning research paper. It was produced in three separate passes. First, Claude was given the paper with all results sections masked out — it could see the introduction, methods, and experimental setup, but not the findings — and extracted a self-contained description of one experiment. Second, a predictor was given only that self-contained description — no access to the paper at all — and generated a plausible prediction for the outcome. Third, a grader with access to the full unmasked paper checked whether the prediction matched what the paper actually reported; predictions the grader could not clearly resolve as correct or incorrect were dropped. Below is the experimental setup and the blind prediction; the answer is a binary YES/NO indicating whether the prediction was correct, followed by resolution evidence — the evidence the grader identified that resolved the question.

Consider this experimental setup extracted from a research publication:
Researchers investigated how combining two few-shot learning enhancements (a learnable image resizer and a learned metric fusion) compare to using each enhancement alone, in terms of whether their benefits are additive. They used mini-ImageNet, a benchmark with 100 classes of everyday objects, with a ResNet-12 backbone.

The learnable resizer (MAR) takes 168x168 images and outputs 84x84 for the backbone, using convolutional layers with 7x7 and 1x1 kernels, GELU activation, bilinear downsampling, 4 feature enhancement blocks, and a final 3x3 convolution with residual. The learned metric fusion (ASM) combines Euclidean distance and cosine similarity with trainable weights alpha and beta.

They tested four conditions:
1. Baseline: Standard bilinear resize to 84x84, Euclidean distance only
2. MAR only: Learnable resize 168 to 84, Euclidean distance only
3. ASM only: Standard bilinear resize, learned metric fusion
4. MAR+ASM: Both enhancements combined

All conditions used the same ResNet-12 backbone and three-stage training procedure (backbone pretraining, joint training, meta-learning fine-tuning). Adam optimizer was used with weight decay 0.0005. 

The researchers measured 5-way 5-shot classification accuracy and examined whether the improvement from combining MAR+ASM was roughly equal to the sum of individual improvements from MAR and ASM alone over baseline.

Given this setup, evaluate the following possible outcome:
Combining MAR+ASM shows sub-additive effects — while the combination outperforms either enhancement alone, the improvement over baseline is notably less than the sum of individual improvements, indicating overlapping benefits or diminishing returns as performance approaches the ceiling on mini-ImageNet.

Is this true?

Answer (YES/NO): NO